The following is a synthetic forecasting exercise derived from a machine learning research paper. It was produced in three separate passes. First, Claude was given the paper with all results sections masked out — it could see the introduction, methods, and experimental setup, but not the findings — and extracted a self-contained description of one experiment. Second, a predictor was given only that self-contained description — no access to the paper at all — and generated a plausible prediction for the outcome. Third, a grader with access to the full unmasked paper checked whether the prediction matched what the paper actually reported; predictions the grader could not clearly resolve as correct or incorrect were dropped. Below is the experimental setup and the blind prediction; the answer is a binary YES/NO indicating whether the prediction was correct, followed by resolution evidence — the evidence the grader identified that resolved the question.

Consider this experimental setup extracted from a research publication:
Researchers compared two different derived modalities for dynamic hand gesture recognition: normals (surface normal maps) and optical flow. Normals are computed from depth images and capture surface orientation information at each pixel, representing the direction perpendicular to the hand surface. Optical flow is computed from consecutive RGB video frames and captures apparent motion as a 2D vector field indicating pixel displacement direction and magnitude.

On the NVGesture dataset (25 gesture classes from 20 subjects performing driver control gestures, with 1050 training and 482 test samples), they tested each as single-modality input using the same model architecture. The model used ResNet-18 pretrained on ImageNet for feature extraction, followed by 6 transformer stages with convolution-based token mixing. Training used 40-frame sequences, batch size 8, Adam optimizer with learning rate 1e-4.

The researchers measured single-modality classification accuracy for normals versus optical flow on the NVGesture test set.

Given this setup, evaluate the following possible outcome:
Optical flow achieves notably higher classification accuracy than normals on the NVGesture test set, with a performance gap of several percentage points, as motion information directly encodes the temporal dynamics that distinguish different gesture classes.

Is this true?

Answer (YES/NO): NO